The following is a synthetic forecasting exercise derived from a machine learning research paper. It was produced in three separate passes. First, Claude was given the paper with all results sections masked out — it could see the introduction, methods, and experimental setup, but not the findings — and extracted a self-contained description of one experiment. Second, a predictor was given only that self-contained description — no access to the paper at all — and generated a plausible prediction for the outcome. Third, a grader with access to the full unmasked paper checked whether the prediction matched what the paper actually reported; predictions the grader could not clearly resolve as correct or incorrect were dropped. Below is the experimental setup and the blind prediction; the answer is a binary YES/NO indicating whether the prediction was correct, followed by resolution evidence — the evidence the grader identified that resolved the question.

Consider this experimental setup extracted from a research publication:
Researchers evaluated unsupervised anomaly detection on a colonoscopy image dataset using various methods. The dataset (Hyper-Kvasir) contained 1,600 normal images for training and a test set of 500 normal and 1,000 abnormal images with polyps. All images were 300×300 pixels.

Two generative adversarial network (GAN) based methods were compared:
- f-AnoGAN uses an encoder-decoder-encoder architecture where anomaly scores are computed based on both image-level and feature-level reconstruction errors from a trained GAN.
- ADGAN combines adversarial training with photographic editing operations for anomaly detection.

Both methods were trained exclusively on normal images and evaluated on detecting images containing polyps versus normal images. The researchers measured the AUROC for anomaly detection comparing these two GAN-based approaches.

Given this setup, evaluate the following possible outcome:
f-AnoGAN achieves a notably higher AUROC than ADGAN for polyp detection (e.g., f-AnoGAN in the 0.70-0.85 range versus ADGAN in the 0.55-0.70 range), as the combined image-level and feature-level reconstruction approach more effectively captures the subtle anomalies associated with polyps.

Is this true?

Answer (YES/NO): NO